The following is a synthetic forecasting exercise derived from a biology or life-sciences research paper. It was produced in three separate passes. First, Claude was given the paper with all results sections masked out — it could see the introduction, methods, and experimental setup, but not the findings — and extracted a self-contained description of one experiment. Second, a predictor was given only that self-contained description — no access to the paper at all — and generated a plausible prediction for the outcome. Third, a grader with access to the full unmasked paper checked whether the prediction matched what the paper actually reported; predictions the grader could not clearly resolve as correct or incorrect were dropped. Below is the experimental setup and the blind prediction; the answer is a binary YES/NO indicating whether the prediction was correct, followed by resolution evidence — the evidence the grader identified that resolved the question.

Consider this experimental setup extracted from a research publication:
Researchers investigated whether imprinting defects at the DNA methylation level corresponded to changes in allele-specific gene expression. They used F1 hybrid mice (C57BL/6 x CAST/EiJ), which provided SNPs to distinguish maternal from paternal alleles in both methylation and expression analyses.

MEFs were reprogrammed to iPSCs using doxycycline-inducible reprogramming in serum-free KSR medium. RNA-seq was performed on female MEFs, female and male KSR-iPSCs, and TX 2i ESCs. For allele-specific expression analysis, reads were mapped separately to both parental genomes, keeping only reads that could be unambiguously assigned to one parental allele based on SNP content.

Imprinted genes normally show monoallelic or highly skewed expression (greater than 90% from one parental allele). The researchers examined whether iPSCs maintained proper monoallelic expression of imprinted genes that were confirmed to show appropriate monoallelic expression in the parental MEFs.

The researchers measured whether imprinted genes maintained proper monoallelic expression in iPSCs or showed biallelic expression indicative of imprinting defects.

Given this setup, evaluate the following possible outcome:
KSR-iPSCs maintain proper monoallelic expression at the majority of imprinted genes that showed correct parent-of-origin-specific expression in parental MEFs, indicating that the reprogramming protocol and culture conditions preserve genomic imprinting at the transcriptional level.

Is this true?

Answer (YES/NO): NO